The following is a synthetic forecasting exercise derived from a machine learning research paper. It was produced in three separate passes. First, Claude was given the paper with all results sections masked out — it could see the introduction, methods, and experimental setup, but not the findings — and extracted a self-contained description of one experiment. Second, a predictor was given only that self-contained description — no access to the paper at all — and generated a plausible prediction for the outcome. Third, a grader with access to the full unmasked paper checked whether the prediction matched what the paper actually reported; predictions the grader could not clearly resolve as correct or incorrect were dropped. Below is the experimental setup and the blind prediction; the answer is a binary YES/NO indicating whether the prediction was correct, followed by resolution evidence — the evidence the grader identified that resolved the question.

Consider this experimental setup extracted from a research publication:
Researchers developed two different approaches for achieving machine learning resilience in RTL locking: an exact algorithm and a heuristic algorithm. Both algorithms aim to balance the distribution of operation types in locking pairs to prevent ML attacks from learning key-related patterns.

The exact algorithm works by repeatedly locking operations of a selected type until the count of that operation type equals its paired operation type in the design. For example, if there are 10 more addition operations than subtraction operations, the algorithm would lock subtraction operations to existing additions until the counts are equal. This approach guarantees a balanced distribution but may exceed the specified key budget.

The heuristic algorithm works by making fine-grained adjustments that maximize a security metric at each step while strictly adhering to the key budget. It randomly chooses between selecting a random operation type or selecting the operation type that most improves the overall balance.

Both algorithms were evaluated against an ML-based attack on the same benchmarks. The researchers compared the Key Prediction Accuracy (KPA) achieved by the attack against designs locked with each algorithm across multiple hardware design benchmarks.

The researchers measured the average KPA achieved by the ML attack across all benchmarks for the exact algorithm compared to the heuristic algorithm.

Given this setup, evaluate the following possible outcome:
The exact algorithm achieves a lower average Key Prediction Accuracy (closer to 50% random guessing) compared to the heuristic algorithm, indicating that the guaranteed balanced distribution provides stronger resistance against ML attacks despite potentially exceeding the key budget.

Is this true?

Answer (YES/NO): YES